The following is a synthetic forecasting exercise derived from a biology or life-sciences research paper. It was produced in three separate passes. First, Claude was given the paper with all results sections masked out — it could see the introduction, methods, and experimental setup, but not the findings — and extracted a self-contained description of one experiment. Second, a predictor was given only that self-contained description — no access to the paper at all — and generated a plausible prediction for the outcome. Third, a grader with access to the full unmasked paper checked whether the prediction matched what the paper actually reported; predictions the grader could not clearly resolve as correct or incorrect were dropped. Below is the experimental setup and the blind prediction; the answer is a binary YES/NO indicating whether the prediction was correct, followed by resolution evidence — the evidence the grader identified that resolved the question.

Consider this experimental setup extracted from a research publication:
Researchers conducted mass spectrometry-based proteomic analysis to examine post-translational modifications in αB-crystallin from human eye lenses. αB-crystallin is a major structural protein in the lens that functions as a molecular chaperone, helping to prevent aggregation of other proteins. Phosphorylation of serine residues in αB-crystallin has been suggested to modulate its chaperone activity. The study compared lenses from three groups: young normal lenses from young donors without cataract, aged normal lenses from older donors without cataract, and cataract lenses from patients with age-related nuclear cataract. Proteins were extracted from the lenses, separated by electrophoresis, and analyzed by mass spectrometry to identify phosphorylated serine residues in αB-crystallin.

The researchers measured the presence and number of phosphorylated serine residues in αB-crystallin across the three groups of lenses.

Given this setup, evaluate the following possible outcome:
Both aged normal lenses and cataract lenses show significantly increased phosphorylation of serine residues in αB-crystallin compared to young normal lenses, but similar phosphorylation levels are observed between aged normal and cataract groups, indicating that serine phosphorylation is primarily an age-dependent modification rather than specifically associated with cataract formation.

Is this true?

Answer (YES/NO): NO